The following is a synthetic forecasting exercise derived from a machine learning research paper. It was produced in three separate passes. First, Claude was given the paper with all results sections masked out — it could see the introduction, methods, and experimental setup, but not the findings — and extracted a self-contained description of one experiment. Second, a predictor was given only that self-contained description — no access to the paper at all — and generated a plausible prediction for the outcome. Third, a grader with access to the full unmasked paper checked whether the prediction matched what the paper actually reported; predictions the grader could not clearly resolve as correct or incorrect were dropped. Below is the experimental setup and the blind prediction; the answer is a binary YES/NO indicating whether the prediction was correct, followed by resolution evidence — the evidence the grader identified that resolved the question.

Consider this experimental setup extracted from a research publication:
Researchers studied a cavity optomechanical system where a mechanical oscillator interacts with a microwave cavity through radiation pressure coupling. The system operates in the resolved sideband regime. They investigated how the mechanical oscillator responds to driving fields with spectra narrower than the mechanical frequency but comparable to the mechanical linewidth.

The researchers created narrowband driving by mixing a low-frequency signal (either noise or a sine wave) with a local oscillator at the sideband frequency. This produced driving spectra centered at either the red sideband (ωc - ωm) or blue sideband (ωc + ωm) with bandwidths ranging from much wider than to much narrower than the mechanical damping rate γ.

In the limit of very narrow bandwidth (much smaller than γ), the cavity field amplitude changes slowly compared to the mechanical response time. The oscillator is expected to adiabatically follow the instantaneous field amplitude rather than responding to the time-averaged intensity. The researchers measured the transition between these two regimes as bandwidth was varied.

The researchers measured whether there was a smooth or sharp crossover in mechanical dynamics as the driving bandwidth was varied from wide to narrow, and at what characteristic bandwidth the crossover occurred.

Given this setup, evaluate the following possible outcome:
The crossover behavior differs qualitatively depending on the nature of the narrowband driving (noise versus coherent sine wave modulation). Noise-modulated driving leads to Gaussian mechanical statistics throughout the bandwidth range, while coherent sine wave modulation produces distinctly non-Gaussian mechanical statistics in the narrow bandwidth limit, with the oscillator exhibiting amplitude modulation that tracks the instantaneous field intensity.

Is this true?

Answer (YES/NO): NO